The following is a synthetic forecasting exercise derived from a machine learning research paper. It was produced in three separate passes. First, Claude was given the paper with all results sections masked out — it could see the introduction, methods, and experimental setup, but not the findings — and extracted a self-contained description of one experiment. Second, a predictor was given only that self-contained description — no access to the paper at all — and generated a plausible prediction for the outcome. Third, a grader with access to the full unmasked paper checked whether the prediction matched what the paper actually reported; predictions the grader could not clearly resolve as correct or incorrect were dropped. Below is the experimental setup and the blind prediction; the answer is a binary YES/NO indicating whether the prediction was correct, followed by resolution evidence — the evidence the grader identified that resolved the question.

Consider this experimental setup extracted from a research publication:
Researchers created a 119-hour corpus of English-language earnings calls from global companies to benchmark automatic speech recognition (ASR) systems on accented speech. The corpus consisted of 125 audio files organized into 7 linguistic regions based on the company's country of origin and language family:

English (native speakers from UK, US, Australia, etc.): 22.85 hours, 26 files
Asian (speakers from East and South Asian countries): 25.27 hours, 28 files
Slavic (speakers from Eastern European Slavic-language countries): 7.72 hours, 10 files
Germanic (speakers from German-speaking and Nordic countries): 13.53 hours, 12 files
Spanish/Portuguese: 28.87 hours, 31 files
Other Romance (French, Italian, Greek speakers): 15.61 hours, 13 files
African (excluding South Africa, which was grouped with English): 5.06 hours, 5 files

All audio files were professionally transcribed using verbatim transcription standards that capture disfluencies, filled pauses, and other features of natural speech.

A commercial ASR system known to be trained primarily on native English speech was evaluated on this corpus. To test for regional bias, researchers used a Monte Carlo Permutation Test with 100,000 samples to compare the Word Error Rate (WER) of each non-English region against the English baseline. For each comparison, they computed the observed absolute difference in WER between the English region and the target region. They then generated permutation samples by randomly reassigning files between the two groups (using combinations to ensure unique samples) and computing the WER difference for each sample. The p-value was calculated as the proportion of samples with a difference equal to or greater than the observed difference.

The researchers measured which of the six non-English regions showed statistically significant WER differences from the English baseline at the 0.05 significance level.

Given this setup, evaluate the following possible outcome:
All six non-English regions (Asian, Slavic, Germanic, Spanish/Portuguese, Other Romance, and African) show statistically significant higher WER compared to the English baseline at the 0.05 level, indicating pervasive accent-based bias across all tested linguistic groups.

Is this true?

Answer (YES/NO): NO